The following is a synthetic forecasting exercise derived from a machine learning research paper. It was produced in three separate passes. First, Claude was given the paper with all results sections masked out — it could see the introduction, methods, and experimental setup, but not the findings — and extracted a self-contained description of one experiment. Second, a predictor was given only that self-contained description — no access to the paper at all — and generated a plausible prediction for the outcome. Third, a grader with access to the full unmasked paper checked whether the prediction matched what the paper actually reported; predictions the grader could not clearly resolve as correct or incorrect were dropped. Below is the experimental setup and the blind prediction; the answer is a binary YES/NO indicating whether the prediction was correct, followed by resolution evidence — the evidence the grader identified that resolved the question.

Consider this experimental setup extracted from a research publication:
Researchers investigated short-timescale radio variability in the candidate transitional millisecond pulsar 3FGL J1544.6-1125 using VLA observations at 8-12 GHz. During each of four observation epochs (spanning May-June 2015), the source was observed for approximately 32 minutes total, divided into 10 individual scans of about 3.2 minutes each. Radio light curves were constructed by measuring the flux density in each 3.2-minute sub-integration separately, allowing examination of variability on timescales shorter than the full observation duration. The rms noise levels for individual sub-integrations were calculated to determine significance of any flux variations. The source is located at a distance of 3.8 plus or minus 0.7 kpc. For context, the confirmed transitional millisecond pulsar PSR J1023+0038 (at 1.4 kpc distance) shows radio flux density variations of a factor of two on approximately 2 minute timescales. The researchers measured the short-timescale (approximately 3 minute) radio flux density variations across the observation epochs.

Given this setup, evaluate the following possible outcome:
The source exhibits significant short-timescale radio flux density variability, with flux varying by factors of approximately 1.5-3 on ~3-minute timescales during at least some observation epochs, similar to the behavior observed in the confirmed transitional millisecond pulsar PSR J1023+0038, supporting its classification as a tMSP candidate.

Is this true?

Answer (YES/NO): NO